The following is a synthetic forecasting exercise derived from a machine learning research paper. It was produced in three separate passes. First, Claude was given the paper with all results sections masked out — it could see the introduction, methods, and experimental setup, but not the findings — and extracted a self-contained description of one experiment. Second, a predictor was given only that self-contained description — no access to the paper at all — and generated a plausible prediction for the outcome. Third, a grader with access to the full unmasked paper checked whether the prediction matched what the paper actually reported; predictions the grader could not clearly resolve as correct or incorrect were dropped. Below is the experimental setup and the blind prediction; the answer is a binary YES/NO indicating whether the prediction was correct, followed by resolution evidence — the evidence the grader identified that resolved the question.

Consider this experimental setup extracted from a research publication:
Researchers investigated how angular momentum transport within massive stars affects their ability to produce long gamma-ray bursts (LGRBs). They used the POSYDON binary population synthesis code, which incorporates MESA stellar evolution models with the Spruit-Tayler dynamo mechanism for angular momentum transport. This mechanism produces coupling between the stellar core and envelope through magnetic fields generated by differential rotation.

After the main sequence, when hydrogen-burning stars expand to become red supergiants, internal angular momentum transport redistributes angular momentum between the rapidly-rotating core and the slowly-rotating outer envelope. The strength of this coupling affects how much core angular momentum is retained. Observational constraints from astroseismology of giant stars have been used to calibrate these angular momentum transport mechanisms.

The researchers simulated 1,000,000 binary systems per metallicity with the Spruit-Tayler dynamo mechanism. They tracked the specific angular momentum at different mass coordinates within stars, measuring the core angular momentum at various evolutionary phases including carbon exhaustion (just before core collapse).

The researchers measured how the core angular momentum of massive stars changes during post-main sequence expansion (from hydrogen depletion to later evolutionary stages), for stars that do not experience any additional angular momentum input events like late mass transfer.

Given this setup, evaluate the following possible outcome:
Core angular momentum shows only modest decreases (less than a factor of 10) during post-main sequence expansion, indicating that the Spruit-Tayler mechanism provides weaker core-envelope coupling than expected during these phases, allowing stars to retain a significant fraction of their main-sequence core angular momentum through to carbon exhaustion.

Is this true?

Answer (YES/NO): NO